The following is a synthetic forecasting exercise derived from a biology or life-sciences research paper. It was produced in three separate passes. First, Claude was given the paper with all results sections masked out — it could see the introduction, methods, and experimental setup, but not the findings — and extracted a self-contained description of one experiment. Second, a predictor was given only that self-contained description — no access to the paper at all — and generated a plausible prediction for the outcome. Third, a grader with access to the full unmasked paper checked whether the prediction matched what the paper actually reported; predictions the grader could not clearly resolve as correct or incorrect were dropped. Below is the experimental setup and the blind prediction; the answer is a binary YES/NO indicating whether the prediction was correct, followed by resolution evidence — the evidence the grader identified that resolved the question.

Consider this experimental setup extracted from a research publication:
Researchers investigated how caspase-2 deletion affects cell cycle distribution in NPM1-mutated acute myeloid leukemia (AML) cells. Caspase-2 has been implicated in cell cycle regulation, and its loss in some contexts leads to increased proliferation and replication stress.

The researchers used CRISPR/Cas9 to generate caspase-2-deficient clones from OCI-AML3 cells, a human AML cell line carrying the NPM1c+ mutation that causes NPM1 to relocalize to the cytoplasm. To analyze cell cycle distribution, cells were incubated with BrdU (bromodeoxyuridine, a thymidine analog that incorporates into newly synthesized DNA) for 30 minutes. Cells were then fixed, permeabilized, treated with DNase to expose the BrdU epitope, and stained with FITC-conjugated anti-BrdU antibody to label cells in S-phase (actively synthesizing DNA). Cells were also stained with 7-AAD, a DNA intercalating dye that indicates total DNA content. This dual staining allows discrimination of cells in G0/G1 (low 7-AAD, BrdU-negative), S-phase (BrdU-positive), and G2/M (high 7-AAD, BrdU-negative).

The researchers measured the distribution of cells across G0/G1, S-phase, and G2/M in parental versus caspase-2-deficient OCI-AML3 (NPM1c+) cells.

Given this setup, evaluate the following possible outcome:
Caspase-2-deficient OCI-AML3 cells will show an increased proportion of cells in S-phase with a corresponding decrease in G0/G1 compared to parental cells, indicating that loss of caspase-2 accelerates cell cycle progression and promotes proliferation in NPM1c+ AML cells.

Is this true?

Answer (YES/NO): NO